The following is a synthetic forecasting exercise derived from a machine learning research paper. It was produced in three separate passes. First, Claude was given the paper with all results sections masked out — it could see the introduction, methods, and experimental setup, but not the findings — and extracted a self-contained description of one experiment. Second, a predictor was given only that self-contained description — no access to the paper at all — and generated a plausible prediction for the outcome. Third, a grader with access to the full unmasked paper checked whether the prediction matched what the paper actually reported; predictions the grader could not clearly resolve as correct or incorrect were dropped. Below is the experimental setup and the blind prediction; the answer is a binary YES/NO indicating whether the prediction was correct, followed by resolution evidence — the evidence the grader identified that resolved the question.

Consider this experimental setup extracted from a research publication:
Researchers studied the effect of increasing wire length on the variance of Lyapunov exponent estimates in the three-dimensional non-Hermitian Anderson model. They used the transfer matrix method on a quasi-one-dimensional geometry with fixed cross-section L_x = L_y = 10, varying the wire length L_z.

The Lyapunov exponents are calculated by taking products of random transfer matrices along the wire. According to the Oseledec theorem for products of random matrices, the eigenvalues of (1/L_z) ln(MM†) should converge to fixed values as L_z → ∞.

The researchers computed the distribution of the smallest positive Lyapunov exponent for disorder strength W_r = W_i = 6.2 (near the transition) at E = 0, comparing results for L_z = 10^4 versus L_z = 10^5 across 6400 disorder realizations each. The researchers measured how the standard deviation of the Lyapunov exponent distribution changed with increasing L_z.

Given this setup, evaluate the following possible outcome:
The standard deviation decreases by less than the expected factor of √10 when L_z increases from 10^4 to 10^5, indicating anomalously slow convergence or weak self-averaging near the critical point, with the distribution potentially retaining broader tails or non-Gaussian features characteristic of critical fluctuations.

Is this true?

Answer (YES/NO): NO